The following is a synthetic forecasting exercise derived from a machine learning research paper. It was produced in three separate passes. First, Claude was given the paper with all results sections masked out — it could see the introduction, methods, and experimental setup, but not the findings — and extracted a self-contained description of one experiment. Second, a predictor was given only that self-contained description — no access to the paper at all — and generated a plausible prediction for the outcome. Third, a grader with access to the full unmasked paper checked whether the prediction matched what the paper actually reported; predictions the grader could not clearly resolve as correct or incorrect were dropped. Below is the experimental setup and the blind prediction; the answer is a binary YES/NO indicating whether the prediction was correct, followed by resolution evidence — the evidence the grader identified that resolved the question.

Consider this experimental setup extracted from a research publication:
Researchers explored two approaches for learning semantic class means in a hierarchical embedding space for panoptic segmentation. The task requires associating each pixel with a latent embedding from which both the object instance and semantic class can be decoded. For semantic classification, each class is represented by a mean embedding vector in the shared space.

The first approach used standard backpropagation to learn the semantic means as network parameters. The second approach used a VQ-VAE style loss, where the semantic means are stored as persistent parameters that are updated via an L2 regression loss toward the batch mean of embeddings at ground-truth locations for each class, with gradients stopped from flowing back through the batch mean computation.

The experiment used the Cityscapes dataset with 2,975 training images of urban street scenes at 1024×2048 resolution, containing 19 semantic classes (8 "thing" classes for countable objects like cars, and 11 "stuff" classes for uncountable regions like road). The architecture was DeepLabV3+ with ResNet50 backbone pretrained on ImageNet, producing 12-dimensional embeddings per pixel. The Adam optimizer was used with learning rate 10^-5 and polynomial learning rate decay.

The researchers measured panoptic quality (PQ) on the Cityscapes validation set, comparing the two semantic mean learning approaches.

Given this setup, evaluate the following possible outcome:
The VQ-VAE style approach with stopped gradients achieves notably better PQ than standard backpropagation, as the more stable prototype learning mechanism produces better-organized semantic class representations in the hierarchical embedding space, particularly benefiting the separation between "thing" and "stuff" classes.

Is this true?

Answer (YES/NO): NO